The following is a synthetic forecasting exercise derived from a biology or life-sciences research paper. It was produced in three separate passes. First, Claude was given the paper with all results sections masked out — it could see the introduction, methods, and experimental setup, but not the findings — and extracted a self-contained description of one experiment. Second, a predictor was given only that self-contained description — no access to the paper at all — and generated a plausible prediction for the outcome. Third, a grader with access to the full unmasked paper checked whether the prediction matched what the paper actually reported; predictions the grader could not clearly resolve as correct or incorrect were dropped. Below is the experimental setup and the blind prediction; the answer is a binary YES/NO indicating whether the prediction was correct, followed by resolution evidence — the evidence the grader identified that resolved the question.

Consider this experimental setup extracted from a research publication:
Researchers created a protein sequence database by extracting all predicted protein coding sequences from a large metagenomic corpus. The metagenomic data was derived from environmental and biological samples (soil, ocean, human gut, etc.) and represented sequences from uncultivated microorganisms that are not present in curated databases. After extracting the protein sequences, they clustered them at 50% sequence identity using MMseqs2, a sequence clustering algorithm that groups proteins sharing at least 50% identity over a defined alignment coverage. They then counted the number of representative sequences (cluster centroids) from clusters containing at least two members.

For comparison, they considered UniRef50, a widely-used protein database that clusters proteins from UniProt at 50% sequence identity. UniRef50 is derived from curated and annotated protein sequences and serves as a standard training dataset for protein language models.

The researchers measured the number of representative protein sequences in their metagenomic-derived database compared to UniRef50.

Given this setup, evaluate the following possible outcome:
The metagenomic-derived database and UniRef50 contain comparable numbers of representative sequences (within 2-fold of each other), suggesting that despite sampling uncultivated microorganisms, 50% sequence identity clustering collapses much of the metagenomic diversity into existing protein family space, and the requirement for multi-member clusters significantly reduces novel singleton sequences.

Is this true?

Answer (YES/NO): NO